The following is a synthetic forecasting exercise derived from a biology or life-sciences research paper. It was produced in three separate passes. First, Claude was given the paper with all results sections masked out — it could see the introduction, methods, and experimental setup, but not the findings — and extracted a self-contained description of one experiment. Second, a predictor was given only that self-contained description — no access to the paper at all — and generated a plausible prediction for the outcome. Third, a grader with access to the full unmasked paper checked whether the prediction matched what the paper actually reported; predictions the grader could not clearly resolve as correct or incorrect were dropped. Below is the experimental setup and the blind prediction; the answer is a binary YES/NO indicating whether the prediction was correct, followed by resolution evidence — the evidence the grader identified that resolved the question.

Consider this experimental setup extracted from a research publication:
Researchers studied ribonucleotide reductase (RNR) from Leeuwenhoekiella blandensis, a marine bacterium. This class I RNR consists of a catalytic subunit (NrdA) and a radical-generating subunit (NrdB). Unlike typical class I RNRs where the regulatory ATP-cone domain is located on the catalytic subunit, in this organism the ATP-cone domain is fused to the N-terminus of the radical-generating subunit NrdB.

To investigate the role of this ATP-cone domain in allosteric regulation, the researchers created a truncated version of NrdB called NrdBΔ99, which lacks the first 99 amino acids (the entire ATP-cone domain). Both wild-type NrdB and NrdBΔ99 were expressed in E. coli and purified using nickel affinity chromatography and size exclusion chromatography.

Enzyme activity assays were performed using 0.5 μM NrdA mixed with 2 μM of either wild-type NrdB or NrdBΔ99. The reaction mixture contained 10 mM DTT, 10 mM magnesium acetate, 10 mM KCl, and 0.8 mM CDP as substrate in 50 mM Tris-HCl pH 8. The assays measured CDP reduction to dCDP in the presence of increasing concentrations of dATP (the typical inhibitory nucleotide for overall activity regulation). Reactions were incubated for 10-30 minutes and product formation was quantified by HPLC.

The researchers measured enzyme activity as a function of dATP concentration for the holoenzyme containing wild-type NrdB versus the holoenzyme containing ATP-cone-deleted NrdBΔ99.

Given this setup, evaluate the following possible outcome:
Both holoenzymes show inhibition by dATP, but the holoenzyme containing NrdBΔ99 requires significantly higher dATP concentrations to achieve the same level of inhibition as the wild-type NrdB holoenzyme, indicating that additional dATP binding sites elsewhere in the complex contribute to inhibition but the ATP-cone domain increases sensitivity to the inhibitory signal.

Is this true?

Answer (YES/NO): NO